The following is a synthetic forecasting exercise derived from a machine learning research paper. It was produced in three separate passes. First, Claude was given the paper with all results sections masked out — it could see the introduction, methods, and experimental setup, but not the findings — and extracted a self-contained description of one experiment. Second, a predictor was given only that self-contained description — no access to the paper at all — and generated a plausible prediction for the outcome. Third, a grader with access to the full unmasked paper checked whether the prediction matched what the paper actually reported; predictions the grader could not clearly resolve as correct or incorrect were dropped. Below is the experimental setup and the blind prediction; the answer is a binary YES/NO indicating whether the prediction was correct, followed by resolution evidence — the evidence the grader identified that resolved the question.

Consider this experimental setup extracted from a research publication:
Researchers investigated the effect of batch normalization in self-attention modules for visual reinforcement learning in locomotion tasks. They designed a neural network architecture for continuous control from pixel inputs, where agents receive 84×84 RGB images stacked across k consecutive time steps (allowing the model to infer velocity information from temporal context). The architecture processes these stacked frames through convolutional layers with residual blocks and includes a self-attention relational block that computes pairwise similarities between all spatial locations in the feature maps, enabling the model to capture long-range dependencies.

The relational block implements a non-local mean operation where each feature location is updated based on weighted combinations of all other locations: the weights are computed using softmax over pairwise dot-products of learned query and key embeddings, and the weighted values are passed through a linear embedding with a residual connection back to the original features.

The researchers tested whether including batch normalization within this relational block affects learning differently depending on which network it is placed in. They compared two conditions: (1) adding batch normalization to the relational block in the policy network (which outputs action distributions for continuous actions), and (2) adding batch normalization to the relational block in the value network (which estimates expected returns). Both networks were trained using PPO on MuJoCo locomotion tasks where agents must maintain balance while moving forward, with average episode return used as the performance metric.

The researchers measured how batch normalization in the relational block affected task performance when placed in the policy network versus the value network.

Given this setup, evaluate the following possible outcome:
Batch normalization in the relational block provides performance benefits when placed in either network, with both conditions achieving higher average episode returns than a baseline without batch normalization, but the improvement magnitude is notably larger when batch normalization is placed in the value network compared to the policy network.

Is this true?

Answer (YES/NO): NO